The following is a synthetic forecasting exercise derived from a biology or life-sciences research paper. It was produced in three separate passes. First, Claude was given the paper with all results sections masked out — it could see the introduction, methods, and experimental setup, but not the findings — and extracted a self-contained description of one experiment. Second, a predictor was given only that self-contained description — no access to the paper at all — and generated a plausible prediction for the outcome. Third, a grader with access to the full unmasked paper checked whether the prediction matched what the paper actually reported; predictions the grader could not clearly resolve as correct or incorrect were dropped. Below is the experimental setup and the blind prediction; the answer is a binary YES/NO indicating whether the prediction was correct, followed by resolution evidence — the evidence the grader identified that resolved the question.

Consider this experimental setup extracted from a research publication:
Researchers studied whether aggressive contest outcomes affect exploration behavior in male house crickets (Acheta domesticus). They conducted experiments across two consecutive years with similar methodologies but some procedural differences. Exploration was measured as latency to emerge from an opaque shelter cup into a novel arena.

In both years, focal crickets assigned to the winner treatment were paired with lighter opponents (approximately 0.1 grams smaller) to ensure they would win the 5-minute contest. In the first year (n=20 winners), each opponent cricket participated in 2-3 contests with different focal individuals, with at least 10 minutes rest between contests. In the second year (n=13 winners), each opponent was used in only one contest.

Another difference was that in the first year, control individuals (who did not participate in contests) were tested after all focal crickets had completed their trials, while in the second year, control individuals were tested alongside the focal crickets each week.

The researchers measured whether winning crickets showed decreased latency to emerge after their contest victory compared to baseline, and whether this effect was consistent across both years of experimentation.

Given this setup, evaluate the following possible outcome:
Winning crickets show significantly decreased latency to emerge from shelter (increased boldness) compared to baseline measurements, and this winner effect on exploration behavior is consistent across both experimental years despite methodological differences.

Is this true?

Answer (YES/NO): NO